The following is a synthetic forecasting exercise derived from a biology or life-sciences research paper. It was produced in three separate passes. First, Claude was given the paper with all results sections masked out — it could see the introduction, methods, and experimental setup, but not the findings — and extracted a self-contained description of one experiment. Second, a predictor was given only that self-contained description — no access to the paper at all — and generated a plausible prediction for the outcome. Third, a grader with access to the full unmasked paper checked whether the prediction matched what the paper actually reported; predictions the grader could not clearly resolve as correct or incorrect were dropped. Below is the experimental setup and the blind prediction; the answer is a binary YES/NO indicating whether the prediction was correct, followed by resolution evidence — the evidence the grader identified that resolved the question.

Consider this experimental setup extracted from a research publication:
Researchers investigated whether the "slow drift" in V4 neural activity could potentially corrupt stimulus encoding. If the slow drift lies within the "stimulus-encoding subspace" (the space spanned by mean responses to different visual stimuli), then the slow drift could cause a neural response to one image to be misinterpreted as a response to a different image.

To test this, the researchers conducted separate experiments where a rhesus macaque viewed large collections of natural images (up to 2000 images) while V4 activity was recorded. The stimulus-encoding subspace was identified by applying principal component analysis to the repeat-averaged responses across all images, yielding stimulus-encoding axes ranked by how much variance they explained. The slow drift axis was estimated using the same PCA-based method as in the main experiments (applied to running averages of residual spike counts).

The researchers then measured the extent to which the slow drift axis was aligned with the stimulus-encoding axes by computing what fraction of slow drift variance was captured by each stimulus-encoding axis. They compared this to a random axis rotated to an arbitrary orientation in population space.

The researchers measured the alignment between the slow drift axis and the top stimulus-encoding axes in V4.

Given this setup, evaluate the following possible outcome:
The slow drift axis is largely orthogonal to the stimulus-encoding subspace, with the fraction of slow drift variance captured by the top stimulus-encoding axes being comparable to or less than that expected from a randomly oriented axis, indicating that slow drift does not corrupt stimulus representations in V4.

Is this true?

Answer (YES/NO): NO